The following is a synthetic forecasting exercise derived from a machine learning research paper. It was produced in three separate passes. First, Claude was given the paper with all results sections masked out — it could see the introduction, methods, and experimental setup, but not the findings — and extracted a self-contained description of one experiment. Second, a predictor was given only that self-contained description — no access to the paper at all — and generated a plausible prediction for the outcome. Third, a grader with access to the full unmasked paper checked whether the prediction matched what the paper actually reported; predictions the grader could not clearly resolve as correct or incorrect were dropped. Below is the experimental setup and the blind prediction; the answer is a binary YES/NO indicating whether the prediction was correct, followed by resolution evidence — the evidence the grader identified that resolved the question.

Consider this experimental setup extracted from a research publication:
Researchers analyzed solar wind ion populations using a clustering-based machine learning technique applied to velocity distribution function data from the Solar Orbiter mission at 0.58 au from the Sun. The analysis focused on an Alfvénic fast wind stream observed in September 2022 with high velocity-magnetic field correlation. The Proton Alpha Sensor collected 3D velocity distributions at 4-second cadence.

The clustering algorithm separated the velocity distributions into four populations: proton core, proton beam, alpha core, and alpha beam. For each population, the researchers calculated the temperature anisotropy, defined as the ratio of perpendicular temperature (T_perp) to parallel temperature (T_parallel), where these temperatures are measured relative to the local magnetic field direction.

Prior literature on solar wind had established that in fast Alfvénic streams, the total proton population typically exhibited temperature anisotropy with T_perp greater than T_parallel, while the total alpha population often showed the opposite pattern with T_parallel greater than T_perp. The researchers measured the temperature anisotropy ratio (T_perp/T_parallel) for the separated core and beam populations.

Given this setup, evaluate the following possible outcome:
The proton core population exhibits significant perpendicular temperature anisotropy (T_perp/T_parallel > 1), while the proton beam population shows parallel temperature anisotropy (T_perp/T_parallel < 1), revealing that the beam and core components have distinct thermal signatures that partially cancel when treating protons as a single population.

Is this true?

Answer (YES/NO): NO